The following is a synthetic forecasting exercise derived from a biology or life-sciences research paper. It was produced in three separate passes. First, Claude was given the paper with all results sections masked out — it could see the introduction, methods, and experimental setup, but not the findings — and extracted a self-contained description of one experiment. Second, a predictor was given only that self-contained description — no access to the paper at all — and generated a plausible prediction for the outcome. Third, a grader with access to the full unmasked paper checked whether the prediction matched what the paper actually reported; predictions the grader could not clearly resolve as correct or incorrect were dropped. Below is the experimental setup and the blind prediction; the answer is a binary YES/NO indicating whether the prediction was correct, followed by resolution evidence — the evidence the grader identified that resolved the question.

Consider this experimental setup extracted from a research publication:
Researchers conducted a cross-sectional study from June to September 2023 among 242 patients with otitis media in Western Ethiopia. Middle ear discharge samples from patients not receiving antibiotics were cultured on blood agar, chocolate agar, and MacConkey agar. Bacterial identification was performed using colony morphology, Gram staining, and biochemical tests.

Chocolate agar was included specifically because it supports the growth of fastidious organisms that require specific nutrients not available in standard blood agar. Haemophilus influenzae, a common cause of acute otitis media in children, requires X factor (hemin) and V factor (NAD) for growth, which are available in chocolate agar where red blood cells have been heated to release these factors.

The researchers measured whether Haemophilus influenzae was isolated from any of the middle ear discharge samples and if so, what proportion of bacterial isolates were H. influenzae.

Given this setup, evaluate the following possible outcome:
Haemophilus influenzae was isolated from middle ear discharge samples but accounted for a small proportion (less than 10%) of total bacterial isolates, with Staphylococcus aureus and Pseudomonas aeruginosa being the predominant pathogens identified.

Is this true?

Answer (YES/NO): NO